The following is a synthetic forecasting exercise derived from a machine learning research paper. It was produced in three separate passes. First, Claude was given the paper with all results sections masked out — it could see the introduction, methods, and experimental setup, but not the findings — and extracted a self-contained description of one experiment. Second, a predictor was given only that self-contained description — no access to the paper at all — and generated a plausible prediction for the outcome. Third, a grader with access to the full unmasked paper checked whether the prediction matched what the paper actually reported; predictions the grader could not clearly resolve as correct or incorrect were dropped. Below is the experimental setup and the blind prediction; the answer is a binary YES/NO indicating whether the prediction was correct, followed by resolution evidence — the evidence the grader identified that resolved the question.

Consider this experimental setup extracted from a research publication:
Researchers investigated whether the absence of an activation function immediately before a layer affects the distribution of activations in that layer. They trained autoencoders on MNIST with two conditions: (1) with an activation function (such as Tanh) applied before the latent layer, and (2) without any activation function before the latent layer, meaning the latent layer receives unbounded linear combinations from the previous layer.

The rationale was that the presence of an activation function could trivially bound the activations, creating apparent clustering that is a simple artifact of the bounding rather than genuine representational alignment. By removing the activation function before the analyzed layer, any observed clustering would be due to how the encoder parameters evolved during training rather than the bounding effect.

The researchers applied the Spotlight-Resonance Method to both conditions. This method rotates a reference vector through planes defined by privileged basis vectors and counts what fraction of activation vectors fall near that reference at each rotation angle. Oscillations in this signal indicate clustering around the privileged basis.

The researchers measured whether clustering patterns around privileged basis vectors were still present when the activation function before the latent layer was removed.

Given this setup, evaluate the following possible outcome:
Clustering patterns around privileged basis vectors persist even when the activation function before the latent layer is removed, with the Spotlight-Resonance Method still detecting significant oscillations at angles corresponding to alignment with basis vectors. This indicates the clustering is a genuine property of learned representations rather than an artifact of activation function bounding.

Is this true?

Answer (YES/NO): YES